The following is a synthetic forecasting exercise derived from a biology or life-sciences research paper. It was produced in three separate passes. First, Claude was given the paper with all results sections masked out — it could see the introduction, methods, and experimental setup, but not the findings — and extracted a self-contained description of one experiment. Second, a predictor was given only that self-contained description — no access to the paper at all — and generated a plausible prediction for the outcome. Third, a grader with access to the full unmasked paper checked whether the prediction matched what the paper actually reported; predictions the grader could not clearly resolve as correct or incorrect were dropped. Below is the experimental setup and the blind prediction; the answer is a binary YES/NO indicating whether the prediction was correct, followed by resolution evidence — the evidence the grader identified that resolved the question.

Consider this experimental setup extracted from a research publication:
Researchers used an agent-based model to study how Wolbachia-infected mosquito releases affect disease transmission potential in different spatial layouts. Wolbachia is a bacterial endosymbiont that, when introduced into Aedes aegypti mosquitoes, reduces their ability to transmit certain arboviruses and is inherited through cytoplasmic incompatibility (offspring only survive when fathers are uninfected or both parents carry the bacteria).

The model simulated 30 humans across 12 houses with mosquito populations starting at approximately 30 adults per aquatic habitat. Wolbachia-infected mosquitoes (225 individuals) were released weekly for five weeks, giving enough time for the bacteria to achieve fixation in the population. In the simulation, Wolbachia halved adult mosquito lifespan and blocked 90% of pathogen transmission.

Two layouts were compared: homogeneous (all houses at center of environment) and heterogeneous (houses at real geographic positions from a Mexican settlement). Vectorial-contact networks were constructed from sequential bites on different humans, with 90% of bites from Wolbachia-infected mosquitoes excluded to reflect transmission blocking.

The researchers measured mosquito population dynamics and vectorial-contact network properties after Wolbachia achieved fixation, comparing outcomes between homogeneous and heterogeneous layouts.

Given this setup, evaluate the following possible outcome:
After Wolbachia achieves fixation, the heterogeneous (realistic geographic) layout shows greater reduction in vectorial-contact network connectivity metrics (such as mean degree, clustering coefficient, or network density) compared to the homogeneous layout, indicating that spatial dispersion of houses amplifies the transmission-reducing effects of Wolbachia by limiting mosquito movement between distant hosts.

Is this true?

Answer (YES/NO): YES